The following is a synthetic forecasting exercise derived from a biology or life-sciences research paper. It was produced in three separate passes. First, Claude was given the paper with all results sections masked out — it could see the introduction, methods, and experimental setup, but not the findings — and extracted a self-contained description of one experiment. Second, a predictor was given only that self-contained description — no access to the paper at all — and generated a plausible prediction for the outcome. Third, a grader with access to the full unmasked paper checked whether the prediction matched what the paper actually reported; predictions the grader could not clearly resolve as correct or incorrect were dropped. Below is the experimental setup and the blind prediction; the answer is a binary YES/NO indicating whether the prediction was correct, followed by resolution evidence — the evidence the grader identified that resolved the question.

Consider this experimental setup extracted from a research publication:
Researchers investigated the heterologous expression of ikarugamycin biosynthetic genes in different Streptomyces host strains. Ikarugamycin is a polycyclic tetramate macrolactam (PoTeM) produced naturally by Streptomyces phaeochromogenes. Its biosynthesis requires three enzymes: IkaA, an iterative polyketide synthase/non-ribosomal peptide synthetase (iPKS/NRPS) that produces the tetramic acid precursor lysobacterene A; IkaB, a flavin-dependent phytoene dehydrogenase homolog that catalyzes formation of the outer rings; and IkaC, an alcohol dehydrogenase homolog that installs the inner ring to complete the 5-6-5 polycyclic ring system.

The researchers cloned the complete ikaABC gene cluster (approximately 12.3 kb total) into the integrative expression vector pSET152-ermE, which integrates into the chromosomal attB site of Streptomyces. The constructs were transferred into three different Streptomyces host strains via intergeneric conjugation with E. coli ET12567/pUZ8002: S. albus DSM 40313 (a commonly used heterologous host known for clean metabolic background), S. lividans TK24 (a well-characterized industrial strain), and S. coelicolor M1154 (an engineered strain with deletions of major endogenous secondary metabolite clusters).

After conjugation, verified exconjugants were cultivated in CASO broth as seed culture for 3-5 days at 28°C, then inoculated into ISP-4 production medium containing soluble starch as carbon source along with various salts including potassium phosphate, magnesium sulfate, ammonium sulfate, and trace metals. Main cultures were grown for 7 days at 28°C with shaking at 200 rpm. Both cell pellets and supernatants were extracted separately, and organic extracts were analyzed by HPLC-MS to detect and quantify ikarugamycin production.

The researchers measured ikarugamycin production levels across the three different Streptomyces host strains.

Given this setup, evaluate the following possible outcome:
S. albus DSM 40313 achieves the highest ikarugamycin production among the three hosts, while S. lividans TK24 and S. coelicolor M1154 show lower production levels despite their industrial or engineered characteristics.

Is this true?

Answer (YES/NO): YES